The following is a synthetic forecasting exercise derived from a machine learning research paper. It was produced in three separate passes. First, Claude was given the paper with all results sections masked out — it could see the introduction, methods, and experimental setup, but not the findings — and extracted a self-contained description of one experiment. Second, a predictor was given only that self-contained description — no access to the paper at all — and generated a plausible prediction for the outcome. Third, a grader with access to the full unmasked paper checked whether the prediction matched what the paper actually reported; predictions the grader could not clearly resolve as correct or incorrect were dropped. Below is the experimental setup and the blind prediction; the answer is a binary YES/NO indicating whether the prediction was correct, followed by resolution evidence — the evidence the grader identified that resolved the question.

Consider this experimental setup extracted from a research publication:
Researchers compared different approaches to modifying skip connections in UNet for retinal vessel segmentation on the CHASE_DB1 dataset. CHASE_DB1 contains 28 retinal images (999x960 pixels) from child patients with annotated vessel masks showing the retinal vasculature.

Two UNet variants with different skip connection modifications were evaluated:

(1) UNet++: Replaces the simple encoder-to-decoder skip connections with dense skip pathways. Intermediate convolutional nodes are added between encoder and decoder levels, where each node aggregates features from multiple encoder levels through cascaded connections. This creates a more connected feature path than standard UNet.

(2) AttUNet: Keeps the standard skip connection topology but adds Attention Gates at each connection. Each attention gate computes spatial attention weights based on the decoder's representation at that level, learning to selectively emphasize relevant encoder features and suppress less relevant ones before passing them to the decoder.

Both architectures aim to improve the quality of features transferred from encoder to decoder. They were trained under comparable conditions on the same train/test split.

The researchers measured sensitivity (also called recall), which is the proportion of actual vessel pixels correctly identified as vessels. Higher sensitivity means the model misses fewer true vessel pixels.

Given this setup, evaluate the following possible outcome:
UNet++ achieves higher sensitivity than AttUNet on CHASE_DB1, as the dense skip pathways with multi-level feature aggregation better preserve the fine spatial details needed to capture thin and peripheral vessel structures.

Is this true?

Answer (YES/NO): YES